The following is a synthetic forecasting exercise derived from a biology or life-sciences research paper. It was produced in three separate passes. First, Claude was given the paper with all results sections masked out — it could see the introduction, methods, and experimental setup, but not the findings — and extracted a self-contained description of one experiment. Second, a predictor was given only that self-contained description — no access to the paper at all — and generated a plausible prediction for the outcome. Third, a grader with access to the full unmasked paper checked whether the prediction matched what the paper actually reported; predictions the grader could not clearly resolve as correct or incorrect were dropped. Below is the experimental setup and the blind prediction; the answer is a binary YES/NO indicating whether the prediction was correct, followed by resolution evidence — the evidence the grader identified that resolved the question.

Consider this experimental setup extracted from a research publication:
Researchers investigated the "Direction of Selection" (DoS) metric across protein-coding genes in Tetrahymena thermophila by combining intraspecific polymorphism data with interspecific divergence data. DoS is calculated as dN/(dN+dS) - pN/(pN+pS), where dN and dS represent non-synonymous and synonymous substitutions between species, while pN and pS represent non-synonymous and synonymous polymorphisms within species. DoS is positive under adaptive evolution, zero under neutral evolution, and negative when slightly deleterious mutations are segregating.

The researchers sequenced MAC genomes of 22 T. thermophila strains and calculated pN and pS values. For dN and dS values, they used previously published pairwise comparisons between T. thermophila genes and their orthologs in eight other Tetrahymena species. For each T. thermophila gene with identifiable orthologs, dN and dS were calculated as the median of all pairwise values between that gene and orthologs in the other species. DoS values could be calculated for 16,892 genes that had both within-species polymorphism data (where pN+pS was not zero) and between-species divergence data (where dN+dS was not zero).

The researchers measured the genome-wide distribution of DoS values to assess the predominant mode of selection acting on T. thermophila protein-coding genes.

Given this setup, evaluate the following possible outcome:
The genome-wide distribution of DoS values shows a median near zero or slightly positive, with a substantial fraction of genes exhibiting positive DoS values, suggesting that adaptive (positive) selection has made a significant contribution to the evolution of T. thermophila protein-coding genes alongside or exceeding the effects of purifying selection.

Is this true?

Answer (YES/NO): NO